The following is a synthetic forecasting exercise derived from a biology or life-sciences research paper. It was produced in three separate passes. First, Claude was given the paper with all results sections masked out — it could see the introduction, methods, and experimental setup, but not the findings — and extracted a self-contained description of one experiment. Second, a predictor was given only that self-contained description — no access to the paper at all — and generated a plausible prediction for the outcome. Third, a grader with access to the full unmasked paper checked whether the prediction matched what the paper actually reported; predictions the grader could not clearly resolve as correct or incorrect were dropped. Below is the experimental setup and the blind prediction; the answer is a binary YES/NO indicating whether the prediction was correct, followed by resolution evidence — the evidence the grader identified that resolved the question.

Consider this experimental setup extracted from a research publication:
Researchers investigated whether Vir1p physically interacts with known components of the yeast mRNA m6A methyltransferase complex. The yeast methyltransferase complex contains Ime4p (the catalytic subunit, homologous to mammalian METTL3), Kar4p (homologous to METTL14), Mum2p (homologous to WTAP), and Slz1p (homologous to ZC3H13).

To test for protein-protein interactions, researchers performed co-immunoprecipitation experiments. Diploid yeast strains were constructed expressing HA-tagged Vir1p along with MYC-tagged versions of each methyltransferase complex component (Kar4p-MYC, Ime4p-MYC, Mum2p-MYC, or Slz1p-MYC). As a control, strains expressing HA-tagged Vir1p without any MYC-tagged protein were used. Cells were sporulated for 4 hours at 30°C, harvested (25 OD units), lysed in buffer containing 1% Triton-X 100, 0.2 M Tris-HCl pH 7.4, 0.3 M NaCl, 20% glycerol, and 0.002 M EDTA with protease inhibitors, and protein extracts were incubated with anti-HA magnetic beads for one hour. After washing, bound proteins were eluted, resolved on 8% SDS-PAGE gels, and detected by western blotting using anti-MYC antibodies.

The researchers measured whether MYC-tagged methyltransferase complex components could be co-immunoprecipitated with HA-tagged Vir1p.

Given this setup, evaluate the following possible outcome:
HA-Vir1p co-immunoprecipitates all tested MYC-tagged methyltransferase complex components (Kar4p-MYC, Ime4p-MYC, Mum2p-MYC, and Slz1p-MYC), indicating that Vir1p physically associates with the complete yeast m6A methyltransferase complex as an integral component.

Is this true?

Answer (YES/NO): YES